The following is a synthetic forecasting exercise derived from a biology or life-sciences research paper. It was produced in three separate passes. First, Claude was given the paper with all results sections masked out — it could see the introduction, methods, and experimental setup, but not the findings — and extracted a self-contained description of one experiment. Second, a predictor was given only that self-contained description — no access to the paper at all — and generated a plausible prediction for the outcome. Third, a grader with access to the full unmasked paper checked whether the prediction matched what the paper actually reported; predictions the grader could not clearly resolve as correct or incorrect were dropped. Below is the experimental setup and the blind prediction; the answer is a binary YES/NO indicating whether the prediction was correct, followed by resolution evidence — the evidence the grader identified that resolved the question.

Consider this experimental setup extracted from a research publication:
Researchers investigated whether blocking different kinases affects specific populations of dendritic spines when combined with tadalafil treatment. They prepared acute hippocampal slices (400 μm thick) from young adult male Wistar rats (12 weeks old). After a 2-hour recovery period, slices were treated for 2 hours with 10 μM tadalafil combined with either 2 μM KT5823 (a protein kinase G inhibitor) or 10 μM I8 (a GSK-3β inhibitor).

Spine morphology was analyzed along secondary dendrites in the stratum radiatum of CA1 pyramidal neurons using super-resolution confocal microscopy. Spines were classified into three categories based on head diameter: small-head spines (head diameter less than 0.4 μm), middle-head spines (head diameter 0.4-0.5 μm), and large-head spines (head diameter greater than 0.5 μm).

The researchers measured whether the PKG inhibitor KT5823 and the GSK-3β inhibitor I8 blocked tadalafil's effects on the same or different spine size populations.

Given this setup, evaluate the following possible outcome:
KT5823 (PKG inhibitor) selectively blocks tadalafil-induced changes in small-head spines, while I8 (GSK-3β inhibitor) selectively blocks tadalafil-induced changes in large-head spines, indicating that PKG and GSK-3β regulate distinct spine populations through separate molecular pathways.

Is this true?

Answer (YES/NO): NO